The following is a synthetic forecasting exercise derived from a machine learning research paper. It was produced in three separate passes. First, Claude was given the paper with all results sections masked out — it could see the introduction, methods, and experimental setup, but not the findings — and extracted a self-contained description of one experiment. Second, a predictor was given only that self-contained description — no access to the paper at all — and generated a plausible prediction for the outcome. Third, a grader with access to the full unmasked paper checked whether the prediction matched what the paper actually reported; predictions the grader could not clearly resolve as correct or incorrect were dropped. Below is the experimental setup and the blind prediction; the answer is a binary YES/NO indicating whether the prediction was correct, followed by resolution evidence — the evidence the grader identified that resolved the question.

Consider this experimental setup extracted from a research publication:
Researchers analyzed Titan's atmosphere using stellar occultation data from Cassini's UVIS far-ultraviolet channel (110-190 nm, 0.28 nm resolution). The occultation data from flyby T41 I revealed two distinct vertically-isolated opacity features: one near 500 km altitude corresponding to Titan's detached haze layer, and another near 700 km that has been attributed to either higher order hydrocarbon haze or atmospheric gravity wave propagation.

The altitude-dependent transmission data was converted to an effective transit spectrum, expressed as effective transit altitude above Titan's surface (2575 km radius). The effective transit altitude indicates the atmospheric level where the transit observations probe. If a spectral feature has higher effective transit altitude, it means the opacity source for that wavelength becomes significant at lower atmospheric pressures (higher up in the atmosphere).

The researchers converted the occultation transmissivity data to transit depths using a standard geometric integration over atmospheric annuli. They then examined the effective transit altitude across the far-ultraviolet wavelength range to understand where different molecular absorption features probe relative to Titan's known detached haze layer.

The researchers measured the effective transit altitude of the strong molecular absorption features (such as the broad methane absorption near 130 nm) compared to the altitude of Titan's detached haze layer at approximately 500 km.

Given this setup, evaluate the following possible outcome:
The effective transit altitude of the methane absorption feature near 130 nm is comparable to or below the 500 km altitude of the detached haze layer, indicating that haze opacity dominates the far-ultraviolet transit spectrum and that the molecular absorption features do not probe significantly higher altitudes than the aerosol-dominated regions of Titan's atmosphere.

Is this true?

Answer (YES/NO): NO